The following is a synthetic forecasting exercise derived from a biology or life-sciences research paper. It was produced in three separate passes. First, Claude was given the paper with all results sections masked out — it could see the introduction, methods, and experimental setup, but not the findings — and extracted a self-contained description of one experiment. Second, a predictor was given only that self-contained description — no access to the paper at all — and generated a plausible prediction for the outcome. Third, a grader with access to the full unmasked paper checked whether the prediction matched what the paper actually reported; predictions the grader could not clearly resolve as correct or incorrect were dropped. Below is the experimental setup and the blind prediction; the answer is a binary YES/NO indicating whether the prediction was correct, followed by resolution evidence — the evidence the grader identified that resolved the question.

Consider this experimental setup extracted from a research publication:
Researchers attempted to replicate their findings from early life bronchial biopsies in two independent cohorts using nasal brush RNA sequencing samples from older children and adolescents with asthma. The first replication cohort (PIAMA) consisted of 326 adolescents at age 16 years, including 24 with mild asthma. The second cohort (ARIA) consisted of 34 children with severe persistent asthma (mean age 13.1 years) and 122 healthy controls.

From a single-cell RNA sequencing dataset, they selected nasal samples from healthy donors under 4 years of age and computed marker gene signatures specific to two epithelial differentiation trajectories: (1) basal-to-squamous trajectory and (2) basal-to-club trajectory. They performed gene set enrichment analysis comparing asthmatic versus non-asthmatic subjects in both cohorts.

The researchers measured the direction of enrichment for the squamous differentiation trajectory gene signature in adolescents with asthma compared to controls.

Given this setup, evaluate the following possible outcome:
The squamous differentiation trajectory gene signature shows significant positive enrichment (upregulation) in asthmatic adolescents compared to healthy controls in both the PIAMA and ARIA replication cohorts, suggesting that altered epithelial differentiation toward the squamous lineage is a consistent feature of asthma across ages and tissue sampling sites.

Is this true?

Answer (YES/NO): NO